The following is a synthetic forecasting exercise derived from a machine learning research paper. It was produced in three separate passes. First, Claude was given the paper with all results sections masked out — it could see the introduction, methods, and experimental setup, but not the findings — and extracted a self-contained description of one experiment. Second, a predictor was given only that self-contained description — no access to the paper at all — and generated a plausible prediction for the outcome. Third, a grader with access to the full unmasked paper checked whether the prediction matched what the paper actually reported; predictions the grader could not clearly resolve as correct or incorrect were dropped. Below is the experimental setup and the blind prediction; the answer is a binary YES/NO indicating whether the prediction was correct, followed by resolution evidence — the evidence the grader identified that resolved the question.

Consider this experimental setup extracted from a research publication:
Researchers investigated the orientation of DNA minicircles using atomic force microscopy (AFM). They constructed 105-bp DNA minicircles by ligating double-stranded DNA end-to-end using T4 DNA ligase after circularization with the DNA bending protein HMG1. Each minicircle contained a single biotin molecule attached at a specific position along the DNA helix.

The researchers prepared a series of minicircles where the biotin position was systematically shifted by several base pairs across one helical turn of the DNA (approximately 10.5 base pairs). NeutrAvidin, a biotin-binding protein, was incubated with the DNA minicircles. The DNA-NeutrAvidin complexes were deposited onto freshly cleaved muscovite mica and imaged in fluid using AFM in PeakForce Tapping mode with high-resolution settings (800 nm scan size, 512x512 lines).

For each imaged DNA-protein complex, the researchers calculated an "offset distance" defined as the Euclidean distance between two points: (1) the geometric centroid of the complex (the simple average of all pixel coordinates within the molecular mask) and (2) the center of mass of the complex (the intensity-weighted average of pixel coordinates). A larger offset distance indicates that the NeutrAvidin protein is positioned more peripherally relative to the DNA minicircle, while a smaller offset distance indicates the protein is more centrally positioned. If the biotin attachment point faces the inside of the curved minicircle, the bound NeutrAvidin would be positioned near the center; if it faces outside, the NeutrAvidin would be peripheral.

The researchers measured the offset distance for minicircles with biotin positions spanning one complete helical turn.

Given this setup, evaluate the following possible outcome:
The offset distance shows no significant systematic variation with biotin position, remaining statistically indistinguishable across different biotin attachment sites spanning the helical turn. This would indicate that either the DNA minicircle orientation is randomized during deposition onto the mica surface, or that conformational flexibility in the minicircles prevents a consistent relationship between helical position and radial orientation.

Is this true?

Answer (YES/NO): NO